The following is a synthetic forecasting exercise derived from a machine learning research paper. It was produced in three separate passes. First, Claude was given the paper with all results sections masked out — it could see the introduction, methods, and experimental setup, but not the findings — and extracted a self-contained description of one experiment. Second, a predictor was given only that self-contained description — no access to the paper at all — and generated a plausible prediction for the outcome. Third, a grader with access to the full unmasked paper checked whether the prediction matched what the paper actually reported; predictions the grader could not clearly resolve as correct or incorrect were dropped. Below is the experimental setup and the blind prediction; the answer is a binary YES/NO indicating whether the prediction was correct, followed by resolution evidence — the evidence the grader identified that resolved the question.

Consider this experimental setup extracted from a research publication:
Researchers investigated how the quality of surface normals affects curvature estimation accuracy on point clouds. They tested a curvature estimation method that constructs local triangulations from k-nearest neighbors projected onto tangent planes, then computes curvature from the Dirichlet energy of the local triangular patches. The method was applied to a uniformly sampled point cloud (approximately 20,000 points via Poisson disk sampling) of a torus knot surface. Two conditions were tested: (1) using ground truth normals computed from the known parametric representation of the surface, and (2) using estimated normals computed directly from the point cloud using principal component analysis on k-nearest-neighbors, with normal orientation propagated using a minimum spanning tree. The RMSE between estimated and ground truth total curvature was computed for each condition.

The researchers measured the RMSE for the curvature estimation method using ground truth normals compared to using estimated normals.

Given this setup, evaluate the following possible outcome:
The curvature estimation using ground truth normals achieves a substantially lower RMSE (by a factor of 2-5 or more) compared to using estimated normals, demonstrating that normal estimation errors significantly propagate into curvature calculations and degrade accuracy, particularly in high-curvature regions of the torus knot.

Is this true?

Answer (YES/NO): YES